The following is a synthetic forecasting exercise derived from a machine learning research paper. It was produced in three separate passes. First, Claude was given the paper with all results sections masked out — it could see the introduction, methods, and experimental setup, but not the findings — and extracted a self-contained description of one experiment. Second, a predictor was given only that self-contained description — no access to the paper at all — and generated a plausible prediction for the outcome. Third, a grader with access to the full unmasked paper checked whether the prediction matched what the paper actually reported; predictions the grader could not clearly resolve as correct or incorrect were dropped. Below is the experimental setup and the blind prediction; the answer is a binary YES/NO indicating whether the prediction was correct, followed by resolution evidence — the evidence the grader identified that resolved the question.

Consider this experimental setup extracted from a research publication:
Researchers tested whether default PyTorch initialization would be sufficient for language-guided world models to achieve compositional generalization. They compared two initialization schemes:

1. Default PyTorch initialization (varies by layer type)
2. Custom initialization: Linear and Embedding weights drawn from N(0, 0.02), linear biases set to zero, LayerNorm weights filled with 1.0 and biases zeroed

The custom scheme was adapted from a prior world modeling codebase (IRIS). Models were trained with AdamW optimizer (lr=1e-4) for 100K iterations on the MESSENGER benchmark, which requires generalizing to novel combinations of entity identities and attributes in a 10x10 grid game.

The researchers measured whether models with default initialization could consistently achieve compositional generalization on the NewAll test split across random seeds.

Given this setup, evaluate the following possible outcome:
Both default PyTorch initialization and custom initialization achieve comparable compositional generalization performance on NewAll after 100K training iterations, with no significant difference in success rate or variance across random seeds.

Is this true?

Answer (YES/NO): NO